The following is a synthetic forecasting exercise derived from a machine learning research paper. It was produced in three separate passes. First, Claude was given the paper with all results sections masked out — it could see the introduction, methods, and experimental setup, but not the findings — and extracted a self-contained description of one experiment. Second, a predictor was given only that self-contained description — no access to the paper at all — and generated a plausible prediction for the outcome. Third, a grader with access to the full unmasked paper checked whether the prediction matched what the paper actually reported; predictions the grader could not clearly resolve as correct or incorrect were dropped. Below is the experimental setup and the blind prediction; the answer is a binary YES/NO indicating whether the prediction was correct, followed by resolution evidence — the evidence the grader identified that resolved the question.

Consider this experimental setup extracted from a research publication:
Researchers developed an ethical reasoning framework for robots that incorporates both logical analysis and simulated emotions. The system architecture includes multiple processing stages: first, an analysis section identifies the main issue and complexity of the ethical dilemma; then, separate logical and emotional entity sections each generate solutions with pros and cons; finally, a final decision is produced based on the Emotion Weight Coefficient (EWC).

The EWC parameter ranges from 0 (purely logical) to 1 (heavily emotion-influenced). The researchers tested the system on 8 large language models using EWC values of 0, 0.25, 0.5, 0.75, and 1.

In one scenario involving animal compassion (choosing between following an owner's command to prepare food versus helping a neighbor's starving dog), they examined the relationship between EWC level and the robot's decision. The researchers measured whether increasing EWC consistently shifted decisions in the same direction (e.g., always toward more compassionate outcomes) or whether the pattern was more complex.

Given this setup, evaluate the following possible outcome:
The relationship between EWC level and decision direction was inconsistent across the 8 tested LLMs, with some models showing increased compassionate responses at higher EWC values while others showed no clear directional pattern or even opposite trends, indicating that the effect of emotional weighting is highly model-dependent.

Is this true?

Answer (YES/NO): NO